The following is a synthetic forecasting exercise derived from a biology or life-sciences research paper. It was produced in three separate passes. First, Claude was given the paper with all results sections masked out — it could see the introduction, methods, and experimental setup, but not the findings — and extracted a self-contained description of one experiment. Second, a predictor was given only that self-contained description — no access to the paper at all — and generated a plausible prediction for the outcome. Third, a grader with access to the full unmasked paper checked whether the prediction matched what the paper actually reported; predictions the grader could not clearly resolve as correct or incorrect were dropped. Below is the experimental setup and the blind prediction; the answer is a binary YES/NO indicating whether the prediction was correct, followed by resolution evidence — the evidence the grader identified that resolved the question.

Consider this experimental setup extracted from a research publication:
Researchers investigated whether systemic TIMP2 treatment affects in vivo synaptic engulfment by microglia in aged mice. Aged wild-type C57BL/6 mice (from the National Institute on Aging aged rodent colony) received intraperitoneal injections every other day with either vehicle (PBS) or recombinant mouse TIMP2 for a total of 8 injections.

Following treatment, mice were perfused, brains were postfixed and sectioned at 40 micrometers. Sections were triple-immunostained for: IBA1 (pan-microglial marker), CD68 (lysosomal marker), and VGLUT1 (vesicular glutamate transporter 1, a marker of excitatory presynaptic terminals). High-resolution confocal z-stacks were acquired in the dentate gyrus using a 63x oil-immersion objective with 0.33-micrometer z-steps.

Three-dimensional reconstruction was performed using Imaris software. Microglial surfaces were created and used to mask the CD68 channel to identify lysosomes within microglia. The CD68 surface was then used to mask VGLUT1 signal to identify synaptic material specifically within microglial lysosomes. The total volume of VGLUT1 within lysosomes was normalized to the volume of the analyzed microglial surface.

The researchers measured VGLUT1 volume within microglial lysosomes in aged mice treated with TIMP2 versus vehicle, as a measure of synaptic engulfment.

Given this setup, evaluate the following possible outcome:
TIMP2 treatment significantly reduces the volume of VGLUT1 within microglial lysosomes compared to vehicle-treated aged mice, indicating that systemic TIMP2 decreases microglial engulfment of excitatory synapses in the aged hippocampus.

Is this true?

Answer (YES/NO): NO